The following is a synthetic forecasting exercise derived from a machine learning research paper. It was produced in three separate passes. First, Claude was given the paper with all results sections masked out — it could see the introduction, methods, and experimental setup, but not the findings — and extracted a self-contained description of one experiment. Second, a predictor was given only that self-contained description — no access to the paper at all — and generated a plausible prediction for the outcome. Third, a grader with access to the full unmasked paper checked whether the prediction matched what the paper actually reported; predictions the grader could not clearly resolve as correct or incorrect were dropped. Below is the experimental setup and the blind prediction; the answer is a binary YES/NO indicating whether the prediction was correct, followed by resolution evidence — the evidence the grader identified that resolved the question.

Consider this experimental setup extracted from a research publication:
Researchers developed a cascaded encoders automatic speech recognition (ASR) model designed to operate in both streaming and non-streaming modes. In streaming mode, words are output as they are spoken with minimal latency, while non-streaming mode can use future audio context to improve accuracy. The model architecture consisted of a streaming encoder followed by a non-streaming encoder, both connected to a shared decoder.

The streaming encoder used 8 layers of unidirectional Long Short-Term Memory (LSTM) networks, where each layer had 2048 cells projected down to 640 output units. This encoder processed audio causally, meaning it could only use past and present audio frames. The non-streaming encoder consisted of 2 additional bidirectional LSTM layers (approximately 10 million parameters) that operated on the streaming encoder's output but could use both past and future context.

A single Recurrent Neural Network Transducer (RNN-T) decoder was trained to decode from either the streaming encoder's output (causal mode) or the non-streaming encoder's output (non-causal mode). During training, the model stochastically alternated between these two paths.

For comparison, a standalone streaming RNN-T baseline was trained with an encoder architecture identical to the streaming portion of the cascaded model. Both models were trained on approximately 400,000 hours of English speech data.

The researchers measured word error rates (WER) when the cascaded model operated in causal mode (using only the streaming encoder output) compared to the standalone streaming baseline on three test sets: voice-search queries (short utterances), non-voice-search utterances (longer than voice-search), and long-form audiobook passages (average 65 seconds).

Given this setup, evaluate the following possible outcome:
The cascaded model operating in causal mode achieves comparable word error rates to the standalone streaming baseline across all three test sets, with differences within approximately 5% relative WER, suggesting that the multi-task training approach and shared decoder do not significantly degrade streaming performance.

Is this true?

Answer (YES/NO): YES